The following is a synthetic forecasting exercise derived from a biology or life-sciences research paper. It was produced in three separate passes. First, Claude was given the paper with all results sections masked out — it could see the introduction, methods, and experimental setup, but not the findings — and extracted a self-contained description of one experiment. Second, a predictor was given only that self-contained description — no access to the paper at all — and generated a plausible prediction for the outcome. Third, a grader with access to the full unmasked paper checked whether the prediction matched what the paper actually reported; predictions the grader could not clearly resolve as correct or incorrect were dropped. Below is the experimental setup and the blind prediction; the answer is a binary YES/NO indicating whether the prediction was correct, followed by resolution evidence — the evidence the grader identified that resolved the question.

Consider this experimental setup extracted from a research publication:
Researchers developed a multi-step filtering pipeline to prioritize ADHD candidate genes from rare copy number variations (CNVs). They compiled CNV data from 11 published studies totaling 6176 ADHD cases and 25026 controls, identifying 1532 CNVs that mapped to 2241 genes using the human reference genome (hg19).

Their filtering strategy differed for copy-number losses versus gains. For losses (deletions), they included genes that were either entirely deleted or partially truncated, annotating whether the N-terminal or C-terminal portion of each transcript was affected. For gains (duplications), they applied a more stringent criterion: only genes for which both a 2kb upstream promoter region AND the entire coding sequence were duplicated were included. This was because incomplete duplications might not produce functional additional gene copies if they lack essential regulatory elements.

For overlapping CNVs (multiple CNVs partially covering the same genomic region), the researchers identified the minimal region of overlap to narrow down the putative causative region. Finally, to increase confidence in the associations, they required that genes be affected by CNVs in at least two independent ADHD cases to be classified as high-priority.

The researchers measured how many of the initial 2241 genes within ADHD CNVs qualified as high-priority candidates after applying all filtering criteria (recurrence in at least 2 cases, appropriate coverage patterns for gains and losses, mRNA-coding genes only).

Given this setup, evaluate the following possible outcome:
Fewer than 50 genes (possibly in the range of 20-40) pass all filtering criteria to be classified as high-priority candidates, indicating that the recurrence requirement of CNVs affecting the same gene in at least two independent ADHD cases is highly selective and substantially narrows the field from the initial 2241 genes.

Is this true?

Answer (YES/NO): NO